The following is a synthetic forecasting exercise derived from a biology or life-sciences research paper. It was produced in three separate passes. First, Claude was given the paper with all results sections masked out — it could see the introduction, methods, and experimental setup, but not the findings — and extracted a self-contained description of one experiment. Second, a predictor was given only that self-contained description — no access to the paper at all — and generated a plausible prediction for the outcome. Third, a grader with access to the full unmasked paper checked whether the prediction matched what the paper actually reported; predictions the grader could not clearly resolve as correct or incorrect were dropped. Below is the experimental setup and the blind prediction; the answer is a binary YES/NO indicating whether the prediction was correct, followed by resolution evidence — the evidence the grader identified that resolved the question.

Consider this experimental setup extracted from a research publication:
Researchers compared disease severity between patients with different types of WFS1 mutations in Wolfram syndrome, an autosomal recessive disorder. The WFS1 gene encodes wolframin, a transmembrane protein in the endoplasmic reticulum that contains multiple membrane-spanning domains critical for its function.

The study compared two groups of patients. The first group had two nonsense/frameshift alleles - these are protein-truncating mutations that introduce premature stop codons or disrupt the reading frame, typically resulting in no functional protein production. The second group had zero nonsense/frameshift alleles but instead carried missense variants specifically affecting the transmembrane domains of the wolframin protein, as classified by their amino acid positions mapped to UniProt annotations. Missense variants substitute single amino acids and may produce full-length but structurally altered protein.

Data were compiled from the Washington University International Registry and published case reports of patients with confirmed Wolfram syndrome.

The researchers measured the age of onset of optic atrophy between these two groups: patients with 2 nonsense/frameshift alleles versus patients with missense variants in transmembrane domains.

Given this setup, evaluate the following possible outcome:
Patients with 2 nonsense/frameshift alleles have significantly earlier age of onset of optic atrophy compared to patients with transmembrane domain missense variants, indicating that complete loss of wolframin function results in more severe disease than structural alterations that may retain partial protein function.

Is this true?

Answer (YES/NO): NO